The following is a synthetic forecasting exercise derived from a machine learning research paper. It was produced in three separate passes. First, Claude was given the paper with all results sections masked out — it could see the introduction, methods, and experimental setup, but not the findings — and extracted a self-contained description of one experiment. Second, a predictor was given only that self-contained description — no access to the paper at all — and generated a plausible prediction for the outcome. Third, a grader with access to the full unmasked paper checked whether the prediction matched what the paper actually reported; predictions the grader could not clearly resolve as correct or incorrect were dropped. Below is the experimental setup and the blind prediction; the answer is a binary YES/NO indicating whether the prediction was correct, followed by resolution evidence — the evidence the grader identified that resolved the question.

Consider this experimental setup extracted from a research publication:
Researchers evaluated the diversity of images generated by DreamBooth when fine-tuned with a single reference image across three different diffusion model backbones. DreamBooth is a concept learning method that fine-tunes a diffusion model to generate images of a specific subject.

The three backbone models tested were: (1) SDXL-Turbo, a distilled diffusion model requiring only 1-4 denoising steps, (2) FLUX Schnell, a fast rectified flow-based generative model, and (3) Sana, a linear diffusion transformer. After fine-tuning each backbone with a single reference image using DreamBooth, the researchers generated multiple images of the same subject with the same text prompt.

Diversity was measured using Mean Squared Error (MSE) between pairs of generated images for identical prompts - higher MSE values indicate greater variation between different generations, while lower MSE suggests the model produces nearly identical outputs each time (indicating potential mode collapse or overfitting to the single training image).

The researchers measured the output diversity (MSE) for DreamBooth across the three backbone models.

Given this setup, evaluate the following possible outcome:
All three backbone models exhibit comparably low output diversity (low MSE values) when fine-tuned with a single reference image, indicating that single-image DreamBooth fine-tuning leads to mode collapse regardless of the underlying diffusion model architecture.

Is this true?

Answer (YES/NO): NO